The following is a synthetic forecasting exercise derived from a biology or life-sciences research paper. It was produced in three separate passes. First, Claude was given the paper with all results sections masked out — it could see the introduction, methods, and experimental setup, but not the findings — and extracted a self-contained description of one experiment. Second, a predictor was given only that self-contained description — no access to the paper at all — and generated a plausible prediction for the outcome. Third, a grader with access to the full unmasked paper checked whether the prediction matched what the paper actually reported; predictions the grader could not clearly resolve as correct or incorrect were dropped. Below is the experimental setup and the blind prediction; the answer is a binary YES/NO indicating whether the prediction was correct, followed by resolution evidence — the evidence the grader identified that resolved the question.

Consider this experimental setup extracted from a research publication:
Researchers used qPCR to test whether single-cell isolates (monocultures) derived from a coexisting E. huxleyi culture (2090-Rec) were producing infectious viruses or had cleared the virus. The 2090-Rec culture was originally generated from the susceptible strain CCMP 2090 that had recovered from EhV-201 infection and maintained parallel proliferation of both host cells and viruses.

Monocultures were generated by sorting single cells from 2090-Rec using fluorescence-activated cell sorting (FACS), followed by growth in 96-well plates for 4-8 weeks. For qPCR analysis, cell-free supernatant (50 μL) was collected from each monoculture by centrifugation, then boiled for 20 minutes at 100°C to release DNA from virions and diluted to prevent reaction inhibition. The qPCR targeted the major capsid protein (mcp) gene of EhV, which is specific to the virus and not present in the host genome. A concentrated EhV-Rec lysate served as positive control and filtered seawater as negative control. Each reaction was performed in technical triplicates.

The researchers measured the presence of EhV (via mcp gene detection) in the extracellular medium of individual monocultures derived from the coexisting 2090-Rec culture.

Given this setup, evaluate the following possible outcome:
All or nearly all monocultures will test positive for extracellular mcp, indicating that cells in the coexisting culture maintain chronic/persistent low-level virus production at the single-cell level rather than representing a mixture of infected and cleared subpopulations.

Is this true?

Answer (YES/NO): NO